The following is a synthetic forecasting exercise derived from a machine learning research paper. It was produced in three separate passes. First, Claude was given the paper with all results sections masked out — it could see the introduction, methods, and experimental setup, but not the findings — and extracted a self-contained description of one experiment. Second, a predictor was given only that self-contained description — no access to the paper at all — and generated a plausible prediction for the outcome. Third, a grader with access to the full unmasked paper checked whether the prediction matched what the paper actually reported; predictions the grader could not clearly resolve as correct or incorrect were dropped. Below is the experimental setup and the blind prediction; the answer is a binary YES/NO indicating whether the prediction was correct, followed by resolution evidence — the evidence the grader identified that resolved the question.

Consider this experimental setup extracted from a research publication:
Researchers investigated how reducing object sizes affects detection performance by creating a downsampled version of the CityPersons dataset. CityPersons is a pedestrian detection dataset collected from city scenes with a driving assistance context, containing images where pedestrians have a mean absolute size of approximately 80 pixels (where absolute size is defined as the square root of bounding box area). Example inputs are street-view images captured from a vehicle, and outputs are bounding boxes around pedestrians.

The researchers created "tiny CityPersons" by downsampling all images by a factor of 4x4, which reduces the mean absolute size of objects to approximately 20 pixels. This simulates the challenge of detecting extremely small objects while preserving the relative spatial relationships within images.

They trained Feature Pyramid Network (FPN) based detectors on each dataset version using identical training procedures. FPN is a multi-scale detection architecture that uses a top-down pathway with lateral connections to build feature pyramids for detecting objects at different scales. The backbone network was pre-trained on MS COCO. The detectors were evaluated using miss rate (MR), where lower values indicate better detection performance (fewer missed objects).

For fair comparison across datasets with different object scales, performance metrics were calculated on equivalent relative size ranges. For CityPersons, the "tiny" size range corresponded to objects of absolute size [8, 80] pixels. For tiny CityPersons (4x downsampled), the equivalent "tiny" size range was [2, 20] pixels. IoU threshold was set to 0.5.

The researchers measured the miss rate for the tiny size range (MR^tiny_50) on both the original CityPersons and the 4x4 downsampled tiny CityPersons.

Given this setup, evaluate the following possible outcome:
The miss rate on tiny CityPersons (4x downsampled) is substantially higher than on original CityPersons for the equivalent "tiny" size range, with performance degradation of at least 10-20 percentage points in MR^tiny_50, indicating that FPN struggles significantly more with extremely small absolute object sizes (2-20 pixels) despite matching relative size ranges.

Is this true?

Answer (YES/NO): YES